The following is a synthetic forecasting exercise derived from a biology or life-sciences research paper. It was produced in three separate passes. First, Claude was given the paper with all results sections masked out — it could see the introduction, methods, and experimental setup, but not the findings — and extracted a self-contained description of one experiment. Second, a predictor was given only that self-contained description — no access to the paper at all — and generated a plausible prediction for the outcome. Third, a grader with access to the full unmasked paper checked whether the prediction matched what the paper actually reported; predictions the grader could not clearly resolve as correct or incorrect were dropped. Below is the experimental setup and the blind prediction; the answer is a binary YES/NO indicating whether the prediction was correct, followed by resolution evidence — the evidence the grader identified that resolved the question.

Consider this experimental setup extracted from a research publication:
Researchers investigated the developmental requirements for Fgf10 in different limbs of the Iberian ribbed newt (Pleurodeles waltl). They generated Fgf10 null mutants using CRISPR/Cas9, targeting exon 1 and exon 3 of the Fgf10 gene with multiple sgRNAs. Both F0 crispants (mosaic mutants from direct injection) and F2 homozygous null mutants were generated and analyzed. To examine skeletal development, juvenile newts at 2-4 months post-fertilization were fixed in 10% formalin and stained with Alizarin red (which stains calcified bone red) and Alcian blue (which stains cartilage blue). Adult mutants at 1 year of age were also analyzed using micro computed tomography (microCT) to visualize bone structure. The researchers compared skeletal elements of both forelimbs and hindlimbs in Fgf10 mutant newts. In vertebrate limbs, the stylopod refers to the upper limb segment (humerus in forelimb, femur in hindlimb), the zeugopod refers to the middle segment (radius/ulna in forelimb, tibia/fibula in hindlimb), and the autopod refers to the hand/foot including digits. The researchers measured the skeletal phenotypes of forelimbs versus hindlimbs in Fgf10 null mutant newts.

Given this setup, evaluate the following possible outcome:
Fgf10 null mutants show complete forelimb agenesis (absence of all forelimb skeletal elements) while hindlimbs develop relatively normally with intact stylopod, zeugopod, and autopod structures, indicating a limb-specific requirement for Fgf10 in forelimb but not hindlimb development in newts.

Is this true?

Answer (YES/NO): NO